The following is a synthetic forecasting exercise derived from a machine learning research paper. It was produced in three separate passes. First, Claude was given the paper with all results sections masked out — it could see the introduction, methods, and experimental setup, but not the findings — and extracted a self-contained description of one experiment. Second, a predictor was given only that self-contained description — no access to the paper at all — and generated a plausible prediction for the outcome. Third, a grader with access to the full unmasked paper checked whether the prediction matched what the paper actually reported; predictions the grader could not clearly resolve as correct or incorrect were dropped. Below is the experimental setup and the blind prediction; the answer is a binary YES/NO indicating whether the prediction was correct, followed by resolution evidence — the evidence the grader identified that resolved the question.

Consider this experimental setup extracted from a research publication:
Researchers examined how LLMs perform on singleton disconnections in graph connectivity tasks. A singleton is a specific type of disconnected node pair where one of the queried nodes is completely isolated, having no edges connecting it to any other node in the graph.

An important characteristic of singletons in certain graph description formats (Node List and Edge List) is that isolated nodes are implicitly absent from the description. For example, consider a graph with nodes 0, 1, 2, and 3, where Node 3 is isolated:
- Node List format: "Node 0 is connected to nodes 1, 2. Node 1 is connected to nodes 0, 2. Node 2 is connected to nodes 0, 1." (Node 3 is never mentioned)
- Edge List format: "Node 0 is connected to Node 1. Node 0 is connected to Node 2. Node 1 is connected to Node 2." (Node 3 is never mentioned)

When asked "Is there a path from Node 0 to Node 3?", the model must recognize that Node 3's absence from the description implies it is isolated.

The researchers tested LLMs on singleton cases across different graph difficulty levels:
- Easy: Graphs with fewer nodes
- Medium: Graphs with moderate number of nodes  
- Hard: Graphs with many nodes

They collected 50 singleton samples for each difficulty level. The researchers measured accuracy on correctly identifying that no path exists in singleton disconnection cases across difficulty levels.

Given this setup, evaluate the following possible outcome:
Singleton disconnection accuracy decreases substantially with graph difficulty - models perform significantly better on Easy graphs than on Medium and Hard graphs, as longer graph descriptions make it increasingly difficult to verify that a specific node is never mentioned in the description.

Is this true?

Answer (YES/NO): NO